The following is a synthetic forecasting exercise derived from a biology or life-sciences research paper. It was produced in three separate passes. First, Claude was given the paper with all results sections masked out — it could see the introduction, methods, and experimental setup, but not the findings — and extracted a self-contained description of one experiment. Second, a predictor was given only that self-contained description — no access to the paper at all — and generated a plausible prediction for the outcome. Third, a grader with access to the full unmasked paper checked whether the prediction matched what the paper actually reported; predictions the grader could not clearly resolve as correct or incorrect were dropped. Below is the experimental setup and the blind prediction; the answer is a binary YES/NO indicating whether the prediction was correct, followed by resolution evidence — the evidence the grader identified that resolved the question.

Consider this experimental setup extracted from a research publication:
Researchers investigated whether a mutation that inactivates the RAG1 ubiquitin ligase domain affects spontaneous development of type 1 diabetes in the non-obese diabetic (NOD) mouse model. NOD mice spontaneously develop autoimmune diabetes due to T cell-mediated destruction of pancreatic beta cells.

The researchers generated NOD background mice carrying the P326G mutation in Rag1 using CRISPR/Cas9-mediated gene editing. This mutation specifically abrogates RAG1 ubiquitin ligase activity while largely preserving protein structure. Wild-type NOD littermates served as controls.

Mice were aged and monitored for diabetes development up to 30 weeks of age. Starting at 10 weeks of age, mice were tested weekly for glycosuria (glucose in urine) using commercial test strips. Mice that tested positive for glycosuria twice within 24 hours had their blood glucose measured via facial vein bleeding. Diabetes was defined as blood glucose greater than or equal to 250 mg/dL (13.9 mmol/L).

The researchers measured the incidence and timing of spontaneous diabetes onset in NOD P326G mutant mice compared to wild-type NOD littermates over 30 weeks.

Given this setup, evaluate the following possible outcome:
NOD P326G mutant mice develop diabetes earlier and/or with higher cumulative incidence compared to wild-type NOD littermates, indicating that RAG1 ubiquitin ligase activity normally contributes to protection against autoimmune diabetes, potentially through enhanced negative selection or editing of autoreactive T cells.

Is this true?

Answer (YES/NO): YES